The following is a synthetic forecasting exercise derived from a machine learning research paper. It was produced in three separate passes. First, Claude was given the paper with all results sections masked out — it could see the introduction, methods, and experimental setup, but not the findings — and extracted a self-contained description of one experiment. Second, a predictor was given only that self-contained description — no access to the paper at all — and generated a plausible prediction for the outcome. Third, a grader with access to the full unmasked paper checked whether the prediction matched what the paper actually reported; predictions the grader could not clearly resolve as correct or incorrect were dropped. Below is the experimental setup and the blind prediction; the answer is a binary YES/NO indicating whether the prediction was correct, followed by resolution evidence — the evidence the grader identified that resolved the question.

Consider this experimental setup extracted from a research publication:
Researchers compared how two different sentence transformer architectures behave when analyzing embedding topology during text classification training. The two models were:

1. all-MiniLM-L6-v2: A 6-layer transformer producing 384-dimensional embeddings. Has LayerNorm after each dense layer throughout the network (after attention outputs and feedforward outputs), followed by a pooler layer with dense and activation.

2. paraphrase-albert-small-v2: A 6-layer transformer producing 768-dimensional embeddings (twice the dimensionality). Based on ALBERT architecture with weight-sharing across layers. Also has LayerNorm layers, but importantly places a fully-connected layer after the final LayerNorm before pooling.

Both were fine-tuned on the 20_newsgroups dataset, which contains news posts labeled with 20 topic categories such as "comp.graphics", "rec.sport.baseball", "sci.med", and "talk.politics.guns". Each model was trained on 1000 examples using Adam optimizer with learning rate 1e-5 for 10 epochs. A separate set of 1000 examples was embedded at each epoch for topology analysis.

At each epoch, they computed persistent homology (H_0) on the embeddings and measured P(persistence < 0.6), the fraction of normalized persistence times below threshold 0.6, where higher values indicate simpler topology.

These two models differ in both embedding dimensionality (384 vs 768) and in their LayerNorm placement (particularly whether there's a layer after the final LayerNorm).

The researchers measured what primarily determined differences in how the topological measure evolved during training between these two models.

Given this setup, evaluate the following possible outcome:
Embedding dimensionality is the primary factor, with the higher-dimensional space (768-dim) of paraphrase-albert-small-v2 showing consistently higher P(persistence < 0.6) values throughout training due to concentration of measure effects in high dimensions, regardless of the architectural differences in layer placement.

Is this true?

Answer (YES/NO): NO